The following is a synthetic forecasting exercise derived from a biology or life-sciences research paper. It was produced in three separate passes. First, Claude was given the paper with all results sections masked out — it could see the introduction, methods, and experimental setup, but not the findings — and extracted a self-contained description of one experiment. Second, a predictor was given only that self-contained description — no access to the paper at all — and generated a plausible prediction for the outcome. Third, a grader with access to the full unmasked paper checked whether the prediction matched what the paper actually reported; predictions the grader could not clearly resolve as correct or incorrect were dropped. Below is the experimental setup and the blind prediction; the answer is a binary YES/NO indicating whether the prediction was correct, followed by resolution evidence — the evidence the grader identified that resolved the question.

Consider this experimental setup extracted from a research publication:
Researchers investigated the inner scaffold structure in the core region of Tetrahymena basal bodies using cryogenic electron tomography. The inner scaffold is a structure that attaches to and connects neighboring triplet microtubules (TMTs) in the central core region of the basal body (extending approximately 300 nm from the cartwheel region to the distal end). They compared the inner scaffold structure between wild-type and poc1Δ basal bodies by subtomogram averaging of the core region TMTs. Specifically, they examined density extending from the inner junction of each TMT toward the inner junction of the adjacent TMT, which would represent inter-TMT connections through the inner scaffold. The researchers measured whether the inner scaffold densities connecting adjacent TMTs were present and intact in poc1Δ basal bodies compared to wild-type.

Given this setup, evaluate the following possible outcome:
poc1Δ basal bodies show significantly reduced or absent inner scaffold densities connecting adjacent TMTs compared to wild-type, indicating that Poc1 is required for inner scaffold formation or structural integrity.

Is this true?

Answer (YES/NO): YES